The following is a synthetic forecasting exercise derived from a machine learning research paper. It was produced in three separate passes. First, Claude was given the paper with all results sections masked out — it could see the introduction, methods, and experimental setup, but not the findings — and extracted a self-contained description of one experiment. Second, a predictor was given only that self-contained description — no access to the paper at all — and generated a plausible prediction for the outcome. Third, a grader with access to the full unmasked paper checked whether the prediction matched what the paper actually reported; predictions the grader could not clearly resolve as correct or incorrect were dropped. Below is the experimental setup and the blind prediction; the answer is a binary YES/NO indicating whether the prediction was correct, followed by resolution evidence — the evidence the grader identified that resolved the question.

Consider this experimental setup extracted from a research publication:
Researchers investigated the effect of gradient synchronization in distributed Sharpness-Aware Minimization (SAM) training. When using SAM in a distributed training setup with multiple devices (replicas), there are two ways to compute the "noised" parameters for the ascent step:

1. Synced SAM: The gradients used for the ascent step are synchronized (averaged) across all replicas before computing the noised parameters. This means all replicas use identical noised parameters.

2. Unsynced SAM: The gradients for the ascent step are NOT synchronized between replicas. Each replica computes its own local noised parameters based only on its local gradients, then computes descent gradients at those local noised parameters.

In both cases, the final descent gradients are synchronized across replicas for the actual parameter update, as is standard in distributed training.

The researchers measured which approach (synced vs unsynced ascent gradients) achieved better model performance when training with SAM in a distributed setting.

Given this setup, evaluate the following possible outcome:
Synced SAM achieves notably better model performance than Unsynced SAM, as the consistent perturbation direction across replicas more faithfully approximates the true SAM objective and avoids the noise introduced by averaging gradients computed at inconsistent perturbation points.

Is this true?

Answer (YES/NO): NO